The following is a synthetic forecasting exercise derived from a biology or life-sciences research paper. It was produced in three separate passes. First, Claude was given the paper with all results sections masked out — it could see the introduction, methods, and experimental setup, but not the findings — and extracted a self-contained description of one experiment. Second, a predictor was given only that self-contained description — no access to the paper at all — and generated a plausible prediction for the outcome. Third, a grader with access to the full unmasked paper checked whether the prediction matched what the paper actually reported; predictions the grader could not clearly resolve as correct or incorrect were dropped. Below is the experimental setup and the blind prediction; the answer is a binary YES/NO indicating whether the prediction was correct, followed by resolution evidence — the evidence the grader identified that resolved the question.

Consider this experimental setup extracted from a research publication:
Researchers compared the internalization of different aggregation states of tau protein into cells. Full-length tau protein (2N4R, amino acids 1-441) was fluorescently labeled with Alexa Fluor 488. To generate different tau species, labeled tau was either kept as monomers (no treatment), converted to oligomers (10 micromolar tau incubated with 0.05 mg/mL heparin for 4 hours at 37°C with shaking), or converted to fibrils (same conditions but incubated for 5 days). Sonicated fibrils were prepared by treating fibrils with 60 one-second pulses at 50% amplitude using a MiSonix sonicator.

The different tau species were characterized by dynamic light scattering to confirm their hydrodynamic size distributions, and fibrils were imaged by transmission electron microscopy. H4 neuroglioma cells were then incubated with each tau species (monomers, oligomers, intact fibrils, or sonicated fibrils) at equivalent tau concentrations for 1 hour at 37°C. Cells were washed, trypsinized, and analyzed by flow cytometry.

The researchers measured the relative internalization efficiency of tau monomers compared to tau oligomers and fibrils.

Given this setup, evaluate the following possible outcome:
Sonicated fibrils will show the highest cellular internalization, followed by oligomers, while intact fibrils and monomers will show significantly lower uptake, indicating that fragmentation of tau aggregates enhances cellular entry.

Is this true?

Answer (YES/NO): NO